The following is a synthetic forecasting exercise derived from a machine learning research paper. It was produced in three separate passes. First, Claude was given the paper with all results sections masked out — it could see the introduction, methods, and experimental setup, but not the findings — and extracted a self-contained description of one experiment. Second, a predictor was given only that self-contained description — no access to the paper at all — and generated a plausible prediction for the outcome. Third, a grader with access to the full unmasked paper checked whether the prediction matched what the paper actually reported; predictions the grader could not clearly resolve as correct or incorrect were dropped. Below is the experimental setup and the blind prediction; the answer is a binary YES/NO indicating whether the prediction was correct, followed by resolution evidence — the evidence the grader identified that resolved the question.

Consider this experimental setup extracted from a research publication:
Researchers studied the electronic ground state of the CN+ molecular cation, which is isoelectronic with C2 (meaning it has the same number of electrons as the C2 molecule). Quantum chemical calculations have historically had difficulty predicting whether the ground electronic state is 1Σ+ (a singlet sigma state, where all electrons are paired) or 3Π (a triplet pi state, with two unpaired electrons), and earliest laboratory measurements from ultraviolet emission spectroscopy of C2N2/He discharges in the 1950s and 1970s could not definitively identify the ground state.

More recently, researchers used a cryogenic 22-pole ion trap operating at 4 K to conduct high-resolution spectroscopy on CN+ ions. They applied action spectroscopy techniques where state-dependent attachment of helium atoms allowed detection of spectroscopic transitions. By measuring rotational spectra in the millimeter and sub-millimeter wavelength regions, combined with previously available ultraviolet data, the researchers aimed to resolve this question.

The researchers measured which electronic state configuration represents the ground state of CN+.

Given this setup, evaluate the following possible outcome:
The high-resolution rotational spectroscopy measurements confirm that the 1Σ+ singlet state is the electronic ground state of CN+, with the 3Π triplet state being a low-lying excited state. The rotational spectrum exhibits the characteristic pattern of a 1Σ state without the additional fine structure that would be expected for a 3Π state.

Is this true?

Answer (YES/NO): YES